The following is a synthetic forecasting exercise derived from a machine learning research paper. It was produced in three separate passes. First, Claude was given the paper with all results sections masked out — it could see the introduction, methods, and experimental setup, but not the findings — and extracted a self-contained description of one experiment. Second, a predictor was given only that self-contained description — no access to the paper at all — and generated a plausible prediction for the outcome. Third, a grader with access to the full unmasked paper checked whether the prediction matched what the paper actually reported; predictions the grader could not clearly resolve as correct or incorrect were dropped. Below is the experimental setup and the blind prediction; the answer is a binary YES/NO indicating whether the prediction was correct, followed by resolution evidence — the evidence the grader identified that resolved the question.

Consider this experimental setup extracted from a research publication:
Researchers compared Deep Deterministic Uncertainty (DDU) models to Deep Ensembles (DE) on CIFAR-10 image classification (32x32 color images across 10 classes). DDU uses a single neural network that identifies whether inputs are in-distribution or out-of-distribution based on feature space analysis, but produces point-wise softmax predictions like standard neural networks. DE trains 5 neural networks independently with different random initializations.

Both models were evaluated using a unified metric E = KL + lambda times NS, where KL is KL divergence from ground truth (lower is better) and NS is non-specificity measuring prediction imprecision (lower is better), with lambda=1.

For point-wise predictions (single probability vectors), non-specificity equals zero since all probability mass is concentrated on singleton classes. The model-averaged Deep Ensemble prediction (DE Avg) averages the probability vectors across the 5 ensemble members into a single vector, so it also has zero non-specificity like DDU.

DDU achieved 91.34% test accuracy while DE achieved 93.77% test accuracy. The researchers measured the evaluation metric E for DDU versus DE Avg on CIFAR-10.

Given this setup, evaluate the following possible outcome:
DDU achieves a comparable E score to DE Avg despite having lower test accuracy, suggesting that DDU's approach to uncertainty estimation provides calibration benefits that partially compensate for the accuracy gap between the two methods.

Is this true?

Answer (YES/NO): NO